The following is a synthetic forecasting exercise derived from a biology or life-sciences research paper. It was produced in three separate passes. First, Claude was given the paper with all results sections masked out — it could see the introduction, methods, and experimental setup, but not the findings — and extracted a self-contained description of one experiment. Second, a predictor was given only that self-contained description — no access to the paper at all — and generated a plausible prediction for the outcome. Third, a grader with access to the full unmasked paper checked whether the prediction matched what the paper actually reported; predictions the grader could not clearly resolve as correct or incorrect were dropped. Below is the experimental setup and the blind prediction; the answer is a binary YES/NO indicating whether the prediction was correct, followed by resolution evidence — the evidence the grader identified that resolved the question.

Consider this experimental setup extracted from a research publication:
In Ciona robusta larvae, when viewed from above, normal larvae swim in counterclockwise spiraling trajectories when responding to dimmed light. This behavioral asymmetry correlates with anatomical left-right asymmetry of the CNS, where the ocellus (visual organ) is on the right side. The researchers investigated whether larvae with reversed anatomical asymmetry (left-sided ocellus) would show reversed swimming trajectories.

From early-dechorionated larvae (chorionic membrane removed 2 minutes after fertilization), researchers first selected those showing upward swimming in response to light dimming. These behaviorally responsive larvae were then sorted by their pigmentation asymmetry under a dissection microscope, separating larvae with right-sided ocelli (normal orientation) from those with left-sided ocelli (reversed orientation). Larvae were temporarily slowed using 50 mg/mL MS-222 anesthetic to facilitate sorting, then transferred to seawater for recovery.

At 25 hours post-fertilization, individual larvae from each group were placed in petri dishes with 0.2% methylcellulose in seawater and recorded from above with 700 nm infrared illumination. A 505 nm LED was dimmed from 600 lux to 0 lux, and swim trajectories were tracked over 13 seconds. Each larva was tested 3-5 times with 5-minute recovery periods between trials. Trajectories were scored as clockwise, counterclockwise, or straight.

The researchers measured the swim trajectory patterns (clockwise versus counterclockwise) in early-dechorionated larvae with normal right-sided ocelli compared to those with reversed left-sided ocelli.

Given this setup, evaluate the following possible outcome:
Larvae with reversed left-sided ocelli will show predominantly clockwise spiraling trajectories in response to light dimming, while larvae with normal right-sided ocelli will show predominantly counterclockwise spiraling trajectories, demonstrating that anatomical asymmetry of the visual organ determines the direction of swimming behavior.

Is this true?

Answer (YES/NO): YES